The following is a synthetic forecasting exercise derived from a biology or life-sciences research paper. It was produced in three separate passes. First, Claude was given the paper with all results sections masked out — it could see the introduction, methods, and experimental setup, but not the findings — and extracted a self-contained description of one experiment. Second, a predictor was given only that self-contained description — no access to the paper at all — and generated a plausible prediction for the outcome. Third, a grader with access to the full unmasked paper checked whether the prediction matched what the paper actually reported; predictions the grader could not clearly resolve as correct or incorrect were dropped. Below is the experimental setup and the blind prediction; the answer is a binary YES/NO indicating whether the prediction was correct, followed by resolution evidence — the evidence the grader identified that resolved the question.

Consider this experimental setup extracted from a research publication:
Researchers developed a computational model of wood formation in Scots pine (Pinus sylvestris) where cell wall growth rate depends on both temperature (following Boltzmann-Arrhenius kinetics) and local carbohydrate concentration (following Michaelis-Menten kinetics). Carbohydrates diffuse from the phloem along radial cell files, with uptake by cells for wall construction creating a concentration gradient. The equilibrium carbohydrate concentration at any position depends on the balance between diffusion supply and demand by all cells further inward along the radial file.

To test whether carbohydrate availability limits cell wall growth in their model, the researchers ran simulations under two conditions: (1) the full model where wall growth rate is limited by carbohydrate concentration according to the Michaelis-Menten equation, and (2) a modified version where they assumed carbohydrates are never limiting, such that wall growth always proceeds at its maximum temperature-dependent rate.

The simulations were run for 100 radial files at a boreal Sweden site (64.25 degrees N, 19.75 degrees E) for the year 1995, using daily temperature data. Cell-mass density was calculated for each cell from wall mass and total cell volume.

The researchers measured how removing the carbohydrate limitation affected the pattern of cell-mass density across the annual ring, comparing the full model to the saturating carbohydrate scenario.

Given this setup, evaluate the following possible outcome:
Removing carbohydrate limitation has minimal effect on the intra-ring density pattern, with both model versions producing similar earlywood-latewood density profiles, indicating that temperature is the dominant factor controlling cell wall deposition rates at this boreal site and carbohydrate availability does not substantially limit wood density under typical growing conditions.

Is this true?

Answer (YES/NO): NO